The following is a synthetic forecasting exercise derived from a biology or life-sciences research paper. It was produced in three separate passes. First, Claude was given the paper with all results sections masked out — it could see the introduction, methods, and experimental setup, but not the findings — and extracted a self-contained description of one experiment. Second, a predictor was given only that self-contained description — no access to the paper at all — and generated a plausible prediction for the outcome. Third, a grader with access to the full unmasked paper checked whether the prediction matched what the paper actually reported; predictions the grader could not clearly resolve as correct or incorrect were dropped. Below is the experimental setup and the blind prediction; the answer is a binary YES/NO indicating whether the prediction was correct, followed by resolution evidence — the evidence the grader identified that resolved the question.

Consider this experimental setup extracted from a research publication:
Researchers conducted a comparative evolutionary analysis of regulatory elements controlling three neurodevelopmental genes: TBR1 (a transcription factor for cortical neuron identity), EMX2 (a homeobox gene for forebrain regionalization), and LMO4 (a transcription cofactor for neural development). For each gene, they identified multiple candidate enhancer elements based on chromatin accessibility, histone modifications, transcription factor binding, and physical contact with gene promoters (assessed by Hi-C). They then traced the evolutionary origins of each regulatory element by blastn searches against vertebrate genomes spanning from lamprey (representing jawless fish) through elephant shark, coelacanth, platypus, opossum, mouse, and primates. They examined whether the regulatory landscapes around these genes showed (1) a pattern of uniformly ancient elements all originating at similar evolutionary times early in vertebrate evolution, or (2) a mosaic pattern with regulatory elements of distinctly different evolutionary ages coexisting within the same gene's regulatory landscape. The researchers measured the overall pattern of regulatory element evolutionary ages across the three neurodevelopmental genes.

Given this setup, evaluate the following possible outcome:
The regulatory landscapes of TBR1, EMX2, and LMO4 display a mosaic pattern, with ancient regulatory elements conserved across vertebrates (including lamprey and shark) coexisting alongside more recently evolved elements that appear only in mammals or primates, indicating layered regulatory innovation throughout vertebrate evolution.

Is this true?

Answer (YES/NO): YES